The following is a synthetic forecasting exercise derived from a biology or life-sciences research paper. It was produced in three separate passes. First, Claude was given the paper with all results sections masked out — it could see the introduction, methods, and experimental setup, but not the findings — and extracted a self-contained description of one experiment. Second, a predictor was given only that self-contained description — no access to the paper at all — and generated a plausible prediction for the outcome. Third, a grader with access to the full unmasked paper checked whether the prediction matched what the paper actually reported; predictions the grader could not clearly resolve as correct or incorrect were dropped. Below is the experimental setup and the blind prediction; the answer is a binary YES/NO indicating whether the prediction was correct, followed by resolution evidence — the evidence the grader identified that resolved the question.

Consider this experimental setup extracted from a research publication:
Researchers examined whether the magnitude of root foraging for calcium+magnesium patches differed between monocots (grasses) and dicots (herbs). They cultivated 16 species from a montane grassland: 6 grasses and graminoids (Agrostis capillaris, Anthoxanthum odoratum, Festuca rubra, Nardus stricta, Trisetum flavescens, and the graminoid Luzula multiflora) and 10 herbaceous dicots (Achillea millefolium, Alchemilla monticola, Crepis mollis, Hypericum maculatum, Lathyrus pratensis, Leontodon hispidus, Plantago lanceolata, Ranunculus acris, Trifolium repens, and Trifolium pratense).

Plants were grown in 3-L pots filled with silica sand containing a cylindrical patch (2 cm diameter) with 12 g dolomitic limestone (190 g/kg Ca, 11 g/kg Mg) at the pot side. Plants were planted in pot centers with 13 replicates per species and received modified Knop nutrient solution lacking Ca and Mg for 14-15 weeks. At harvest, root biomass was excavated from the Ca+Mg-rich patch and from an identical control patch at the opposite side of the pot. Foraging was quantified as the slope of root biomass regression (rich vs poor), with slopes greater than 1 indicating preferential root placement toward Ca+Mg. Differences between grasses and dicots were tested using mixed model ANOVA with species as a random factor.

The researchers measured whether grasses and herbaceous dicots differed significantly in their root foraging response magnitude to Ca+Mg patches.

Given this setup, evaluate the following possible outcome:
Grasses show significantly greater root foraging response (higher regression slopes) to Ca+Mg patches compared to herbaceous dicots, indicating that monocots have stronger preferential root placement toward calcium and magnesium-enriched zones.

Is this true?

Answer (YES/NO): NO